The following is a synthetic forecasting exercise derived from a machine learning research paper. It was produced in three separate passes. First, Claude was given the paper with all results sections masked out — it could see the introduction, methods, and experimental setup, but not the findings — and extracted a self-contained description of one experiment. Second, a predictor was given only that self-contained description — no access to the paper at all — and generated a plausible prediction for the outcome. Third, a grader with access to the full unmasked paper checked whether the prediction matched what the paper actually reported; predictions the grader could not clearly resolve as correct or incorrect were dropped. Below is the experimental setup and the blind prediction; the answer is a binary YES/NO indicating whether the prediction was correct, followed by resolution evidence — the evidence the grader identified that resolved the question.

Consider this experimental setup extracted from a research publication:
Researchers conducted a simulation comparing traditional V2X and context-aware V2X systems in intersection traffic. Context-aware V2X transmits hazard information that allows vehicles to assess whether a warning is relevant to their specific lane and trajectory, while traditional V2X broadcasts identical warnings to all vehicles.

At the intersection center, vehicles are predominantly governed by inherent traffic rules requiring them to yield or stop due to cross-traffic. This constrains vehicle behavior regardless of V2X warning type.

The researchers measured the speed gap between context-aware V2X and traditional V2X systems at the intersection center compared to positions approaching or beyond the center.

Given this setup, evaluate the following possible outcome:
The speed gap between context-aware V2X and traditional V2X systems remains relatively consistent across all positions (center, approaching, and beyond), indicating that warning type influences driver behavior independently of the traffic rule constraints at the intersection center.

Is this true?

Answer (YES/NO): NO